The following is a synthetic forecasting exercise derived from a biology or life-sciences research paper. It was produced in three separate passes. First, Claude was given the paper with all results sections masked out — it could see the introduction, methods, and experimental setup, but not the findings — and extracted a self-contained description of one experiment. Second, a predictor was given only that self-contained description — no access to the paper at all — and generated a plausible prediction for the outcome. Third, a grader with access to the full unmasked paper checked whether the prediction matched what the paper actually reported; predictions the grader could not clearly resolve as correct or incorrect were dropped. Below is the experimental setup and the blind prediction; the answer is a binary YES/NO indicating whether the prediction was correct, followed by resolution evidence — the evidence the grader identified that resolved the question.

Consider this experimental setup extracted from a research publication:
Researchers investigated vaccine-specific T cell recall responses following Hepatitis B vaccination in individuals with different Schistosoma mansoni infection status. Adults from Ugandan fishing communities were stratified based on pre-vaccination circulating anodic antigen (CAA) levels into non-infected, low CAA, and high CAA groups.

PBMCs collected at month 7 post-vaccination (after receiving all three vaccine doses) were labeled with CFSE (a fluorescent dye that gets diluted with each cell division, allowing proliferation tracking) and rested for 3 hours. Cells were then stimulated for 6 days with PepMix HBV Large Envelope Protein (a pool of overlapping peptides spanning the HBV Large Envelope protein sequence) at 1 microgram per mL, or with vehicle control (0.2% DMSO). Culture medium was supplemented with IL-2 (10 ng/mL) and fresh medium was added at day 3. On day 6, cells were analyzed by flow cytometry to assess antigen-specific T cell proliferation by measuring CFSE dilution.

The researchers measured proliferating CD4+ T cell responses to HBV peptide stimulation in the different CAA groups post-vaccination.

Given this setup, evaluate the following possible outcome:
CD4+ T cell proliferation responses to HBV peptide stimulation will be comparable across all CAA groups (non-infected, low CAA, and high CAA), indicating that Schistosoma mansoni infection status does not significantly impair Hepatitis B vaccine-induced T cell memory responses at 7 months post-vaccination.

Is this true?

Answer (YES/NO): NO